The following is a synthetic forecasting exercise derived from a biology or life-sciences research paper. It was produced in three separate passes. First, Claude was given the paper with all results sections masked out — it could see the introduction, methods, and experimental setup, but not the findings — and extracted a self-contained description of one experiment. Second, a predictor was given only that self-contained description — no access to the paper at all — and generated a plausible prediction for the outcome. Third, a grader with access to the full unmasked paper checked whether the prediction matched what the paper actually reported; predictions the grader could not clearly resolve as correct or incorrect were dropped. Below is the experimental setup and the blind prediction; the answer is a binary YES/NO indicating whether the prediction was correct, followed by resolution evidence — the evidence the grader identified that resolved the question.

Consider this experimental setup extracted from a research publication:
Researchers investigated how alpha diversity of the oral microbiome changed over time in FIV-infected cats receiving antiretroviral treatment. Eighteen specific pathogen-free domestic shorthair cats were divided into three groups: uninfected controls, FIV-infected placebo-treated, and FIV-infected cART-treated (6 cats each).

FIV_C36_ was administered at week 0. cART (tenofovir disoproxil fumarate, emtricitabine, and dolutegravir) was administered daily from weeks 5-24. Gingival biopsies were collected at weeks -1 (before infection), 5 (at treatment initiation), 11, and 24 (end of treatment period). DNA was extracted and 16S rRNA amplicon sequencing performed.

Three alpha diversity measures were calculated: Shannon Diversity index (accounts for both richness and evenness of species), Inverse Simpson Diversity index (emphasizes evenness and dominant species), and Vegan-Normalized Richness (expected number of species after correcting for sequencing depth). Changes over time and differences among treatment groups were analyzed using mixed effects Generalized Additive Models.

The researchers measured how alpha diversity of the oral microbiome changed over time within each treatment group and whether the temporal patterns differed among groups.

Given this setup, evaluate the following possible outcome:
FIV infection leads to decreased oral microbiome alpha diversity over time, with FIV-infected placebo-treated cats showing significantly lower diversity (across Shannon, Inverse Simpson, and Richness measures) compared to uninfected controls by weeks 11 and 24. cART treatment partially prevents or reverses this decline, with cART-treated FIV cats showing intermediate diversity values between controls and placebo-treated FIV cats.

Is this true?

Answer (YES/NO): NO